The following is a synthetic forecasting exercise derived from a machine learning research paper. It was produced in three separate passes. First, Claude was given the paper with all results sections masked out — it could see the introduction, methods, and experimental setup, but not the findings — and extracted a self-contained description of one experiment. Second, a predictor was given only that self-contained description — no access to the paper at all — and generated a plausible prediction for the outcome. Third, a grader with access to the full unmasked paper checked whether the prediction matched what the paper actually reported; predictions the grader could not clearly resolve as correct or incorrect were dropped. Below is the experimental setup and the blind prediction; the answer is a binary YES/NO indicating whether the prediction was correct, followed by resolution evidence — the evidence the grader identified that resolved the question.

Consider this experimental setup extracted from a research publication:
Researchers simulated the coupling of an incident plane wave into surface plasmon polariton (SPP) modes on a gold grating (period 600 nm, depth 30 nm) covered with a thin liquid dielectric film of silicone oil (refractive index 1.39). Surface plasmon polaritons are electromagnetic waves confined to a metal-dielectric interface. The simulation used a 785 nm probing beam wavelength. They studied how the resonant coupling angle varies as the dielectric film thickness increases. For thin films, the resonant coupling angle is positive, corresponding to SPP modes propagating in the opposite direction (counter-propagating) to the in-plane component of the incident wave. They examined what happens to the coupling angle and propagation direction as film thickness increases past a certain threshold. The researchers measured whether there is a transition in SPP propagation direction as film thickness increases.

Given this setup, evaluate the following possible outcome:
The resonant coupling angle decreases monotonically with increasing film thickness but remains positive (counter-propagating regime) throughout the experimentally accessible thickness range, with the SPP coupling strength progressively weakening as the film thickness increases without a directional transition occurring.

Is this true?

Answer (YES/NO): NO